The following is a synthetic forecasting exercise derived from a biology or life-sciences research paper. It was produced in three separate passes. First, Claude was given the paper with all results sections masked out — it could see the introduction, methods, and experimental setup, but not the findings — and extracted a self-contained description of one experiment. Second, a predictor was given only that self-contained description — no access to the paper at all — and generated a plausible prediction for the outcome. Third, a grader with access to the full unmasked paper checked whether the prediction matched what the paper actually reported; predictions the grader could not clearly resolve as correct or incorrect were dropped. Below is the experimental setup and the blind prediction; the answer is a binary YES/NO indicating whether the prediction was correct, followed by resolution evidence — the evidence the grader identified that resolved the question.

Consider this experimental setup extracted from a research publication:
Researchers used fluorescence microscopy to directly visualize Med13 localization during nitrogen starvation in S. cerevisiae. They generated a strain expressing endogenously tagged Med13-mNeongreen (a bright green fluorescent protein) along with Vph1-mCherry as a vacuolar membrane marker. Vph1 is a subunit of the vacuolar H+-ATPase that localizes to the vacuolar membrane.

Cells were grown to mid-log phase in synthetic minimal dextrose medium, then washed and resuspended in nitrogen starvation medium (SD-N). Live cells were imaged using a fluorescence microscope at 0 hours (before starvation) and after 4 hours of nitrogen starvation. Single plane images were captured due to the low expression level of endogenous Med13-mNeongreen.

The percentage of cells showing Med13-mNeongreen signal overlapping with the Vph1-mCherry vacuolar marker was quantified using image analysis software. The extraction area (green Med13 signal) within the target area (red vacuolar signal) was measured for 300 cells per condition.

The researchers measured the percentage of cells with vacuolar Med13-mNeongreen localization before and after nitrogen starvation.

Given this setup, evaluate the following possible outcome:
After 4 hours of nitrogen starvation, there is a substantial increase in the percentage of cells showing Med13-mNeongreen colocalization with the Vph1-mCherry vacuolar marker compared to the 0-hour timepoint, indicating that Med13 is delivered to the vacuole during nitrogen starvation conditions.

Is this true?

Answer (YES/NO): YES